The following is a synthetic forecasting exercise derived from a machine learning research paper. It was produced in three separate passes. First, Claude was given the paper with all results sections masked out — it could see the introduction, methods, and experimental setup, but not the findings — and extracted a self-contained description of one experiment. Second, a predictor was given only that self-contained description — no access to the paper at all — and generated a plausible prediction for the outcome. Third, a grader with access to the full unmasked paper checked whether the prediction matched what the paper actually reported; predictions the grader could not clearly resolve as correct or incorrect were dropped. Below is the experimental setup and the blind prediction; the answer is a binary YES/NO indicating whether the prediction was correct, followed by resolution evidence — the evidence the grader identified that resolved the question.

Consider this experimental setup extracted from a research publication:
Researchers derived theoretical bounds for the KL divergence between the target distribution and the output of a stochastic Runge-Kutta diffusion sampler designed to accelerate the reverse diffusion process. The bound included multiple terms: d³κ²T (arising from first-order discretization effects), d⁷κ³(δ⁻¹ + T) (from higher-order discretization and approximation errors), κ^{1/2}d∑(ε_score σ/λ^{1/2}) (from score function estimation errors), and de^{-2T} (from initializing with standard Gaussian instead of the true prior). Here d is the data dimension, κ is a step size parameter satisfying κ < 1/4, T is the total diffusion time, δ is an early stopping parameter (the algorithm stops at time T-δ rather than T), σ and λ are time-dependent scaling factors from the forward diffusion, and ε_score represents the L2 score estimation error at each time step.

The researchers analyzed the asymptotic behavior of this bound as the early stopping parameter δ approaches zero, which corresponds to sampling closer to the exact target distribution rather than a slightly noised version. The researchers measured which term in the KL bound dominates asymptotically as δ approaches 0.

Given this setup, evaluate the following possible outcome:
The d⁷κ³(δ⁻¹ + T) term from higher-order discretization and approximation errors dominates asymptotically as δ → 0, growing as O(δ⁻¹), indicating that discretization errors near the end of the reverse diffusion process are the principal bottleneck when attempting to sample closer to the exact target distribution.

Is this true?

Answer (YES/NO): YES